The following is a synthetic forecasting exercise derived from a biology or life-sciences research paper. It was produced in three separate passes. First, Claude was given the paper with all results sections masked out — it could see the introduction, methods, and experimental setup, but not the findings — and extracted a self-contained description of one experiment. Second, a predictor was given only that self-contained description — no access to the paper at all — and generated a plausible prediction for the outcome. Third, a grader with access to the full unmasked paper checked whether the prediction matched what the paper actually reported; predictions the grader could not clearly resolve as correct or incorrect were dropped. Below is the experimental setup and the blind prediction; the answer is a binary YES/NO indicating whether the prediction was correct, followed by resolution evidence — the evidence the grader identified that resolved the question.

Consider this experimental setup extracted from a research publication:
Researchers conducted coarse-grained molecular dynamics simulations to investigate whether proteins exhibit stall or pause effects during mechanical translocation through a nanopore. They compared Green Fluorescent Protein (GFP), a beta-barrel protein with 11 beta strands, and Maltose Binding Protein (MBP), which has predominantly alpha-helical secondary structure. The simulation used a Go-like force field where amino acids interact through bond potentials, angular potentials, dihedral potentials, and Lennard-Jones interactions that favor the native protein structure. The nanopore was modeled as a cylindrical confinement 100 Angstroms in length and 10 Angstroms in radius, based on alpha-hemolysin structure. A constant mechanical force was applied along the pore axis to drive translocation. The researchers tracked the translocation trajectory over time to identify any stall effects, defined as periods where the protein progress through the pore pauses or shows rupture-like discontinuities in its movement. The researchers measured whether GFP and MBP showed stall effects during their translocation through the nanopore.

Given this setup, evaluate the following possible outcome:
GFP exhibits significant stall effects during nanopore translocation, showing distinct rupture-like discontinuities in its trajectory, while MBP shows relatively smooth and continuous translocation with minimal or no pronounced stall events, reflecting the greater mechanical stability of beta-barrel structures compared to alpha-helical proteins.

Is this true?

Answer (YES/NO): YES